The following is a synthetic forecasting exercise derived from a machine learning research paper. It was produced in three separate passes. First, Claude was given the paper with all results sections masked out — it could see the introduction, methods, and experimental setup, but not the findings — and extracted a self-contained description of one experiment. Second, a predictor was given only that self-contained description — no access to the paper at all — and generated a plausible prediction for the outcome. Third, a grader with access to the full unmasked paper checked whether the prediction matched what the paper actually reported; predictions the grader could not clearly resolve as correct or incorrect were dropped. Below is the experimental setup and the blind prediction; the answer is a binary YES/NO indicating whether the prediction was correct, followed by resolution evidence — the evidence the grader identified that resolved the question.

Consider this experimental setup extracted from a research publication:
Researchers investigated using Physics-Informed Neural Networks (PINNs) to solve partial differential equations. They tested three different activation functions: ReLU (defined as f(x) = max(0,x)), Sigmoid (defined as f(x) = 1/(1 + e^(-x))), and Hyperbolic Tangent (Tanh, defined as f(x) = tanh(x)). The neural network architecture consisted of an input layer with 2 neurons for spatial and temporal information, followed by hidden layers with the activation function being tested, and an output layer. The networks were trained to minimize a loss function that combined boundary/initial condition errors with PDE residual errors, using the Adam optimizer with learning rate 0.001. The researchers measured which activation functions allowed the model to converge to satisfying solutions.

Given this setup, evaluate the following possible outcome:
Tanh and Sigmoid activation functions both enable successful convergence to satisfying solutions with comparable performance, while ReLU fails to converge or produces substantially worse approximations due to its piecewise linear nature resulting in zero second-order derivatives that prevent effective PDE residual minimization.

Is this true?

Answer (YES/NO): YES